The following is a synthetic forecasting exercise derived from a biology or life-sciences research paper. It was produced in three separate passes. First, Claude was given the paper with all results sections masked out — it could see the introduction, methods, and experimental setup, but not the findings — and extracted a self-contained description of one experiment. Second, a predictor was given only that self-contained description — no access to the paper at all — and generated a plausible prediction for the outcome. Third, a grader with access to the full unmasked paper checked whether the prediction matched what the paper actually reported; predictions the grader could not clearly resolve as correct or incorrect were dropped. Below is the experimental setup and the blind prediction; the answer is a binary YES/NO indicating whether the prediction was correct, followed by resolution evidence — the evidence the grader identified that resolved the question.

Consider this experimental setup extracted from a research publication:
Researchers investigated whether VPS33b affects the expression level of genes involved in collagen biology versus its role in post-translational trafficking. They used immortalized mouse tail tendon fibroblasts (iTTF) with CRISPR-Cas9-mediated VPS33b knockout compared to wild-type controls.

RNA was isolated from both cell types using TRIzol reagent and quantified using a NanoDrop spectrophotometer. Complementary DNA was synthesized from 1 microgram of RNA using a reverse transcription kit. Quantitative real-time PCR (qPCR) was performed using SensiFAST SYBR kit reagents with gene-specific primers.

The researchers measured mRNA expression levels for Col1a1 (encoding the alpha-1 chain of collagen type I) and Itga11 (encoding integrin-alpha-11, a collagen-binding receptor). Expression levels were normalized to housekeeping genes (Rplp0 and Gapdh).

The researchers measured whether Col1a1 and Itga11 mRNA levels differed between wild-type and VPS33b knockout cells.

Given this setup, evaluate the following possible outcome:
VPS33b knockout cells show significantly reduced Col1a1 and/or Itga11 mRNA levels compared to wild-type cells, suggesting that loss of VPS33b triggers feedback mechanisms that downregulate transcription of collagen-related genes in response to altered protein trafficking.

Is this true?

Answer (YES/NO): YES